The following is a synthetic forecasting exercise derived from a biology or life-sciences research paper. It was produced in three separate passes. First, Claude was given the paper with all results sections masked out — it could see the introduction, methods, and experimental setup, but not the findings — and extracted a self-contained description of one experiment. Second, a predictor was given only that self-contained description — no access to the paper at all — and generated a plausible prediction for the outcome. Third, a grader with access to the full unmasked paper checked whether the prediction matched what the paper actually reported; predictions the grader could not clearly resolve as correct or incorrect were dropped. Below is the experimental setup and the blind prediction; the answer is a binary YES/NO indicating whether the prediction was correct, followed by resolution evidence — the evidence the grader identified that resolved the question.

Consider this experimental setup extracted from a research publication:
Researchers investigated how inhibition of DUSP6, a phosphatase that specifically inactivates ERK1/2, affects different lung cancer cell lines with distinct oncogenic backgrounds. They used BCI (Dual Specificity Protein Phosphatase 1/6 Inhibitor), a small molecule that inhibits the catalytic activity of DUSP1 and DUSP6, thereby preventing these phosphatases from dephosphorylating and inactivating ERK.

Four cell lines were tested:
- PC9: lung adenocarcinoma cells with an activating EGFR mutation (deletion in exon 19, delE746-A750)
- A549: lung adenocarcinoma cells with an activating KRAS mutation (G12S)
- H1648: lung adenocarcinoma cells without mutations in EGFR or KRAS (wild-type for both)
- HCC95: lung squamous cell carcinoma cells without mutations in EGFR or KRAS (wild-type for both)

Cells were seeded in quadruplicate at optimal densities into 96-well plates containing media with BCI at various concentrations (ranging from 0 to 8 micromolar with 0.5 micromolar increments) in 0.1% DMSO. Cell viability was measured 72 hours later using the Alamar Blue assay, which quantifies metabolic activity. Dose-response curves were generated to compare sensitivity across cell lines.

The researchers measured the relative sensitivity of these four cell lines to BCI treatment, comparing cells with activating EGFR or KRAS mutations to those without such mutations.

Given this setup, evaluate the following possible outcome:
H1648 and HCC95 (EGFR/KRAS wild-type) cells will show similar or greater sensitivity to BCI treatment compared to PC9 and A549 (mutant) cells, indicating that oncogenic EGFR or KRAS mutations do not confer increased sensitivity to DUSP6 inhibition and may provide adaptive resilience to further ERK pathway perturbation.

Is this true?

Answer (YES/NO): NO